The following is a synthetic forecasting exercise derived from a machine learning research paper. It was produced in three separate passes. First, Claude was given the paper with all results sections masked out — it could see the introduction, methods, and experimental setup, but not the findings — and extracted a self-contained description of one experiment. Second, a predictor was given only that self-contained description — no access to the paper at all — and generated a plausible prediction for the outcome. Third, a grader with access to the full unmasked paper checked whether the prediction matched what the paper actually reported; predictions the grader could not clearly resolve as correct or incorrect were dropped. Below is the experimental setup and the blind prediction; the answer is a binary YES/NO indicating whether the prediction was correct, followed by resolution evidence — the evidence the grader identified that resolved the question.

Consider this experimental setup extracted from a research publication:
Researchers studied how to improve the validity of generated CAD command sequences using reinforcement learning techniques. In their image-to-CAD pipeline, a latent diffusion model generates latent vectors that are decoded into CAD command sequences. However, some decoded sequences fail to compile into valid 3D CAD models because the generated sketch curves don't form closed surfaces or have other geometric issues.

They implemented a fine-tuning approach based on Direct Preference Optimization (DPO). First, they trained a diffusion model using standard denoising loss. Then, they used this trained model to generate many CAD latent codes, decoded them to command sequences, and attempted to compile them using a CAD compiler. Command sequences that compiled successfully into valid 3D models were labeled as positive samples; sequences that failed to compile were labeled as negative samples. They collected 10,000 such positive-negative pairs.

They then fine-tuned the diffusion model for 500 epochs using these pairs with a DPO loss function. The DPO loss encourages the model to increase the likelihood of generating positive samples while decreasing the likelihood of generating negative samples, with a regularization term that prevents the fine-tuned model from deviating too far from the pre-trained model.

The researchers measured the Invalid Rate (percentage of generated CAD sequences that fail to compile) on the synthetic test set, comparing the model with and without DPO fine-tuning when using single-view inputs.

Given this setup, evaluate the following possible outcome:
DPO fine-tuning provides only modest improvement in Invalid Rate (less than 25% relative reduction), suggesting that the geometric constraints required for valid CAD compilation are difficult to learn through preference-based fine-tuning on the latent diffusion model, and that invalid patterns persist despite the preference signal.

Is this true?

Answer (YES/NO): NO